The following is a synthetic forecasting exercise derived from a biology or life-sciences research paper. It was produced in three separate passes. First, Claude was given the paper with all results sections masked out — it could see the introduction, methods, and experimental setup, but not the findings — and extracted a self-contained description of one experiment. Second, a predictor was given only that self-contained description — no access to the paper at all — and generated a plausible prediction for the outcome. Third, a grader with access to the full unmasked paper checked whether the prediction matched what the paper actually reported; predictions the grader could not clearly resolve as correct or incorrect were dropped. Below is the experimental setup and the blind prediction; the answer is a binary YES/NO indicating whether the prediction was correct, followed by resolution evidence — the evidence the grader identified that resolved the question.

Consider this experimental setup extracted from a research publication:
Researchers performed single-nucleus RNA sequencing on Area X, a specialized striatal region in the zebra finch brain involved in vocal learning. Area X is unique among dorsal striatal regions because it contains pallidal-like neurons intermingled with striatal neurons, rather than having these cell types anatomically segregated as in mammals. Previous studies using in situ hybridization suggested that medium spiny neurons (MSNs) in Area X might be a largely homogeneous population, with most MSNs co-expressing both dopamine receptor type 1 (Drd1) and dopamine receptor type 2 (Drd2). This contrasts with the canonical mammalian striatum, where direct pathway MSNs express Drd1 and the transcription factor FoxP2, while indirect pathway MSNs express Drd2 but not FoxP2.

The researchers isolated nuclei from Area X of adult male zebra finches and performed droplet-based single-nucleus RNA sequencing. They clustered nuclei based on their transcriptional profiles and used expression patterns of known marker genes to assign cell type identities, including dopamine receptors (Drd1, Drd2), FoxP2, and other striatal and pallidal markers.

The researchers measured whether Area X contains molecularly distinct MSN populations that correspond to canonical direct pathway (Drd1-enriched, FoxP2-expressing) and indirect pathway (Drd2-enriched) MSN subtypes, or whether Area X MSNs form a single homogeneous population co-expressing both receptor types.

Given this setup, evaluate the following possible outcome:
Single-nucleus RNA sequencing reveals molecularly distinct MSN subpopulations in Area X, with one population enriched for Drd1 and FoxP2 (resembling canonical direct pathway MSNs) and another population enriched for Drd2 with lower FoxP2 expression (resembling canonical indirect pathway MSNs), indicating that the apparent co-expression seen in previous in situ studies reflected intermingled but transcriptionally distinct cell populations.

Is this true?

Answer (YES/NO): YES